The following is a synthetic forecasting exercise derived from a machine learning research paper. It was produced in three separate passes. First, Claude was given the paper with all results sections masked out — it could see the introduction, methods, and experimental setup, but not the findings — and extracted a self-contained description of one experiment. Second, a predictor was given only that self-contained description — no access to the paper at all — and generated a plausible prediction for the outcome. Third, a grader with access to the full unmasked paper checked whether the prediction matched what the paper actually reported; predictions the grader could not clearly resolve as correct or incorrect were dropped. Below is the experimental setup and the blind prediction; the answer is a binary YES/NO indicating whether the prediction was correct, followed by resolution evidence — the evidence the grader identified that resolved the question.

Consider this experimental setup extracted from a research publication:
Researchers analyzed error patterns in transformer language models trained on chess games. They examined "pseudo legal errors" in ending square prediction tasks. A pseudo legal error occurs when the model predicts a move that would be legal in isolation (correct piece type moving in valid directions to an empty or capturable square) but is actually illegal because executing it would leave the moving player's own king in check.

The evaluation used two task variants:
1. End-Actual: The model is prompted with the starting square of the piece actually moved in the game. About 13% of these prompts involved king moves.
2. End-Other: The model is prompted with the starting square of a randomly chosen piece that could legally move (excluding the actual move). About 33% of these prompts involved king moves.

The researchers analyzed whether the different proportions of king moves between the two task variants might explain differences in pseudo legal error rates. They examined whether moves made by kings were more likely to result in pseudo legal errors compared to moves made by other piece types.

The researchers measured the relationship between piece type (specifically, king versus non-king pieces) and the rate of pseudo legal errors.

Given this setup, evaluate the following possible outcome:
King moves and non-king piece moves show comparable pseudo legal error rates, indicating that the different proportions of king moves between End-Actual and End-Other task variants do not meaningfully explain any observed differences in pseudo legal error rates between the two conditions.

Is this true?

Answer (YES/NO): NO